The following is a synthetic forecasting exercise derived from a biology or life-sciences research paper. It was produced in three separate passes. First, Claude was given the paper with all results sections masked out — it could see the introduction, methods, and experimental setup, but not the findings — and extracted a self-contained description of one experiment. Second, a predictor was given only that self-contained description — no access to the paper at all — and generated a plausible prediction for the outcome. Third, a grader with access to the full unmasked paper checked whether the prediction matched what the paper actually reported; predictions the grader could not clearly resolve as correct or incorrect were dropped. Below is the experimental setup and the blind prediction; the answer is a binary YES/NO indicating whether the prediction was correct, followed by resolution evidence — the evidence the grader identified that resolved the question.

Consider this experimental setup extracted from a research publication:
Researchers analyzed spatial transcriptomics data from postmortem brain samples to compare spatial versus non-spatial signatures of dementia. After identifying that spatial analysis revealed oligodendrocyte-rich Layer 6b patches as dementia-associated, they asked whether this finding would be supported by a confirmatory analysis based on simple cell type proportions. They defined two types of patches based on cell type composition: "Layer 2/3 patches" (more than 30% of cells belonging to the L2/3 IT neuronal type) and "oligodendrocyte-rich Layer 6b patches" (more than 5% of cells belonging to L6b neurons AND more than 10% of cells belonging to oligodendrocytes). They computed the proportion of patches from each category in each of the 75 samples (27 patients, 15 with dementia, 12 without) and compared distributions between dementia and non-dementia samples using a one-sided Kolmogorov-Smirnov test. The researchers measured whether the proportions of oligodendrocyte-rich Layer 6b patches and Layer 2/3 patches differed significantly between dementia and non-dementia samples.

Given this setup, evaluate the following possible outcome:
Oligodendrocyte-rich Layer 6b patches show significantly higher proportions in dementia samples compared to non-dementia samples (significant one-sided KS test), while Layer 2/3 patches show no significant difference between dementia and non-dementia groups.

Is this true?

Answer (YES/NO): NO